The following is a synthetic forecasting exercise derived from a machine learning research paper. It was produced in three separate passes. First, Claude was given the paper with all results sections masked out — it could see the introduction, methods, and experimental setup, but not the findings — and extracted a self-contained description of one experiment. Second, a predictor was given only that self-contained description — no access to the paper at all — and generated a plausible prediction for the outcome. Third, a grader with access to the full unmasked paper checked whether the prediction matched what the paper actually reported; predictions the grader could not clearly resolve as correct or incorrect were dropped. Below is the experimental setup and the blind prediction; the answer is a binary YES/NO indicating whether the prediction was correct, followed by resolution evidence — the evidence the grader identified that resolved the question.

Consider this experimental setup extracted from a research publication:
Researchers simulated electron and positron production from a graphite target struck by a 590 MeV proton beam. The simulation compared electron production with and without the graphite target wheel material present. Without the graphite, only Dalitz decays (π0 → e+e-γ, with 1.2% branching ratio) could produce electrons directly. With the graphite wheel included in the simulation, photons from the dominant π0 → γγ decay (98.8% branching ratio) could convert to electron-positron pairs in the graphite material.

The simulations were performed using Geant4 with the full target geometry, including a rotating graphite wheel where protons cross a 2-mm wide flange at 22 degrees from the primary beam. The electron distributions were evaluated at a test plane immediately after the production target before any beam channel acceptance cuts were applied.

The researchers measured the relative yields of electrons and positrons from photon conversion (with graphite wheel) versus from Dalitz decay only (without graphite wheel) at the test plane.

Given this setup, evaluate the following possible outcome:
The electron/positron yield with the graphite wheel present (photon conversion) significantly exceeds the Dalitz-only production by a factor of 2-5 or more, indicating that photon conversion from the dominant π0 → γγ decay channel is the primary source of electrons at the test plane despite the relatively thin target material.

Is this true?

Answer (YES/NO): YES